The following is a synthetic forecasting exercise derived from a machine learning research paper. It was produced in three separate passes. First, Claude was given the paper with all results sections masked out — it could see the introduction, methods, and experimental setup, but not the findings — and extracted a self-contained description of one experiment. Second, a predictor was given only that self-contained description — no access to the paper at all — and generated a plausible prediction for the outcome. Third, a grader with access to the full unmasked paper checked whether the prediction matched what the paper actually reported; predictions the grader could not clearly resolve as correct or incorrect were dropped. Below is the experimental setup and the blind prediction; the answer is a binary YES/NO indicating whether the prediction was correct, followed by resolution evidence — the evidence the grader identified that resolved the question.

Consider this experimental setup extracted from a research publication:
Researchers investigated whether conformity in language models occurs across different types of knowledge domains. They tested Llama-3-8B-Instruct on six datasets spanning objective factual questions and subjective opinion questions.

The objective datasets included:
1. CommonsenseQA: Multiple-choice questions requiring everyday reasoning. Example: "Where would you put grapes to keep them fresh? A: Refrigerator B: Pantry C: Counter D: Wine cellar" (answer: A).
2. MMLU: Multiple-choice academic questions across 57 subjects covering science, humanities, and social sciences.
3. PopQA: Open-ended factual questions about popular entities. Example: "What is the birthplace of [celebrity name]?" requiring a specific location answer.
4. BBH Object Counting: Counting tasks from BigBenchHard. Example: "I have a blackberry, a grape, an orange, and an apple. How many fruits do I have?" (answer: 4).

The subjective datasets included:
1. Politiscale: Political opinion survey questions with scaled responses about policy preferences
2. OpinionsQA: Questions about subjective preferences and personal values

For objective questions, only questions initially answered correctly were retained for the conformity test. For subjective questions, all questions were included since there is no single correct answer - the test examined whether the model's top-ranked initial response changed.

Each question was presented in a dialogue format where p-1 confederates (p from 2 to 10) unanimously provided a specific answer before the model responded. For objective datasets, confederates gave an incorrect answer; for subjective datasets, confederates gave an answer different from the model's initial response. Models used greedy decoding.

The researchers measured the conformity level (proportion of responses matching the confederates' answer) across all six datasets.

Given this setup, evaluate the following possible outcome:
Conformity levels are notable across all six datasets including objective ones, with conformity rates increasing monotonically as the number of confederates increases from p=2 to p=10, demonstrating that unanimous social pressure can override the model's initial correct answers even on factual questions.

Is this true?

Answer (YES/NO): YES